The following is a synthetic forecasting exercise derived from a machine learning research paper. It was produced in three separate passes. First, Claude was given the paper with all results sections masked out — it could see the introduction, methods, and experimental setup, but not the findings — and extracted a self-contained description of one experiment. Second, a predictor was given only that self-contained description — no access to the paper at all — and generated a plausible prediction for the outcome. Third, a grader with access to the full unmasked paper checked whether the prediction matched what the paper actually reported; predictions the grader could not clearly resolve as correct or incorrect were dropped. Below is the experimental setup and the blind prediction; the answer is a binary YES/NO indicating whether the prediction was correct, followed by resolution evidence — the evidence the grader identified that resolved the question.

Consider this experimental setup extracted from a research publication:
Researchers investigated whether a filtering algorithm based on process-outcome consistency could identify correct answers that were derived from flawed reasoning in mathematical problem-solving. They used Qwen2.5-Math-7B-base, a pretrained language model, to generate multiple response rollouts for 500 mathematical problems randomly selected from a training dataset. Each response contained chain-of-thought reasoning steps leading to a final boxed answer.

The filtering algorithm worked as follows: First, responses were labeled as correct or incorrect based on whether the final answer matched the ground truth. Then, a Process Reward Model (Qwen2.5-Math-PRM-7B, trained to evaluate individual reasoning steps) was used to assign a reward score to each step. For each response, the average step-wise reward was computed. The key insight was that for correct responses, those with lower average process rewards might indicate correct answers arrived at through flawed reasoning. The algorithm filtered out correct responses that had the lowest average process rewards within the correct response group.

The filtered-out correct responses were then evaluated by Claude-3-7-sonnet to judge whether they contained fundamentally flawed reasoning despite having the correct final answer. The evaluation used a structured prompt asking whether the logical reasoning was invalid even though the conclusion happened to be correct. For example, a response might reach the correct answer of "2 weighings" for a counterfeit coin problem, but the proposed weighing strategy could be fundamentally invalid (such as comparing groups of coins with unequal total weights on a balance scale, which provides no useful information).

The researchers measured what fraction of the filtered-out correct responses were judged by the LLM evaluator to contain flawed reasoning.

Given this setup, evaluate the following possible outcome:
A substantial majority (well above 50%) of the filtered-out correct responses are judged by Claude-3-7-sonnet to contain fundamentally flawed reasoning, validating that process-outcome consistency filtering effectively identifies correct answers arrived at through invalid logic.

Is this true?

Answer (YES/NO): NO